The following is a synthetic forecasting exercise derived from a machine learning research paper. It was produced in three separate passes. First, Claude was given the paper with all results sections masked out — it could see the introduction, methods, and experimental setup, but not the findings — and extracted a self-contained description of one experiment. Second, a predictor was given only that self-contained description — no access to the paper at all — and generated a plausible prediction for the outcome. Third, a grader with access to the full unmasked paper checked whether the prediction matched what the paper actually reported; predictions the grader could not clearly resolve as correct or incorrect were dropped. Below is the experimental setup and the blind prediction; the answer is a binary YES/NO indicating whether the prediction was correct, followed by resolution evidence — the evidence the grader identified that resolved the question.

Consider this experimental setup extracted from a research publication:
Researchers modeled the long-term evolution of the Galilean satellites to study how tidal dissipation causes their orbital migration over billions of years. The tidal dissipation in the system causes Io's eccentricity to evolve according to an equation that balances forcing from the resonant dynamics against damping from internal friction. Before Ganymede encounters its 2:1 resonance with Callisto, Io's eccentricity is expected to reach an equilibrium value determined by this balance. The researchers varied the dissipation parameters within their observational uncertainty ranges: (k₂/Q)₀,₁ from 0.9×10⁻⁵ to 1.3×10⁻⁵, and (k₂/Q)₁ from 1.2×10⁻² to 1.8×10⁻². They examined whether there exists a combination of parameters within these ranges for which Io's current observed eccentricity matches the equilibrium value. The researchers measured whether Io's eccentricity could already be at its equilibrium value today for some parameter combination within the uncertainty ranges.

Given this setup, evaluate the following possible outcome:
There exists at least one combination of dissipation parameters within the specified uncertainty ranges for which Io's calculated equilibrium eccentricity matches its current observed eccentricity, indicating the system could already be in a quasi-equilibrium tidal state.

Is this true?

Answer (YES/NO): YES